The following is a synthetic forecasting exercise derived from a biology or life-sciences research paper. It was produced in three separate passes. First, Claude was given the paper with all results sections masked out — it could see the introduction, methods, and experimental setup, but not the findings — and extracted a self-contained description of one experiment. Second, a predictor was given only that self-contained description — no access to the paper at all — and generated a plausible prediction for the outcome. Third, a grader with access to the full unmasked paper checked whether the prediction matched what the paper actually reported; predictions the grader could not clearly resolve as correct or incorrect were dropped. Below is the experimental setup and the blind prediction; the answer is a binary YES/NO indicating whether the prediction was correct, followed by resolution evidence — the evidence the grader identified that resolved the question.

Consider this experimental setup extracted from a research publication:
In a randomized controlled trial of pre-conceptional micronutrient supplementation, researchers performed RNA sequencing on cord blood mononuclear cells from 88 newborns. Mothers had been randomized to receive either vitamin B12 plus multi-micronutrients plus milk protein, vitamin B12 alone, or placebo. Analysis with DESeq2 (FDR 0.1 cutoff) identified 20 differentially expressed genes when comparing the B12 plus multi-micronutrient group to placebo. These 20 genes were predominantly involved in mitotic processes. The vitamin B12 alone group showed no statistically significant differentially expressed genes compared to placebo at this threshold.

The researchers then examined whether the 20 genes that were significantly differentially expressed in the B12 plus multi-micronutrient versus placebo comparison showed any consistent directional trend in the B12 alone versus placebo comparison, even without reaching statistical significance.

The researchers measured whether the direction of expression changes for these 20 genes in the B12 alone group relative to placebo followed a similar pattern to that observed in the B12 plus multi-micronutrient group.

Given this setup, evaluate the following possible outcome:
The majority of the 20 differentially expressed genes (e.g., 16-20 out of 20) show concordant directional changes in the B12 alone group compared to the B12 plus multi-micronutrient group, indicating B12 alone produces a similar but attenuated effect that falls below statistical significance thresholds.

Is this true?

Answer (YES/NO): YES